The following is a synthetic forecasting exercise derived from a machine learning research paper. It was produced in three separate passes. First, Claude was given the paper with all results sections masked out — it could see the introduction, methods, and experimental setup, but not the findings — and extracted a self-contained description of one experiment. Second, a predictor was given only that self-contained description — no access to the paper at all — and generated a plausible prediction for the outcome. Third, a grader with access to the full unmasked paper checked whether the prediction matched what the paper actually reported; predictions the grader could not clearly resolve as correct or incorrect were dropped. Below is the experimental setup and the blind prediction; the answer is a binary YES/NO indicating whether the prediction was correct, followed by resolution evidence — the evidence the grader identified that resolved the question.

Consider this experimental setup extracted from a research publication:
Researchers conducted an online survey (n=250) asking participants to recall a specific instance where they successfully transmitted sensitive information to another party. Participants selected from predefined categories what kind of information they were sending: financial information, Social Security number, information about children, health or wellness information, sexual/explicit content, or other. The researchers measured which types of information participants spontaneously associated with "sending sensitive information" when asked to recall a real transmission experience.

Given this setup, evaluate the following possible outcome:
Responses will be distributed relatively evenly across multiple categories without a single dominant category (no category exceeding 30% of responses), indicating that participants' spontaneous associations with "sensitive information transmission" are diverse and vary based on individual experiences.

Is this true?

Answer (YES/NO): NO